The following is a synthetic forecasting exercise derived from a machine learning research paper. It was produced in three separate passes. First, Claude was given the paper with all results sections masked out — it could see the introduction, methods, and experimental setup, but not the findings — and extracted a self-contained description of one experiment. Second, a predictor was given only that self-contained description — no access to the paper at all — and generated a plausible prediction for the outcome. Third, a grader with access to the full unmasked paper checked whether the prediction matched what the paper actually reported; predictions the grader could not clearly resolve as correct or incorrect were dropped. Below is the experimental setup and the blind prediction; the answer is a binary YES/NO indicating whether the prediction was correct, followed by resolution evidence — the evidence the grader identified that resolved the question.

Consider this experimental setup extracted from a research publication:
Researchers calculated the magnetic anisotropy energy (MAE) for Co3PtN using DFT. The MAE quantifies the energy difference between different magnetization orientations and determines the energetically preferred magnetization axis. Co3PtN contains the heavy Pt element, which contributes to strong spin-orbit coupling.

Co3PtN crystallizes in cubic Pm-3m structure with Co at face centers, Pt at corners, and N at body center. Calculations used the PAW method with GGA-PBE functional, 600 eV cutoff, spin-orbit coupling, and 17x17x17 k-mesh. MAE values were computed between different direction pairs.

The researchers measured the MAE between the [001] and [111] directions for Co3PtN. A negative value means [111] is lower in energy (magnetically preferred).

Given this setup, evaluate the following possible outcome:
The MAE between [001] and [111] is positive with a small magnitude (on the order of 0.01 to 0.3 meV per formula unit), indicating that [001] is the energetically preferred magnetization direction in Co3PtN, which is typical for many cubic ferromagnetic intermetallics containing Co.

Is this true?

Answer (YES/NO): NO